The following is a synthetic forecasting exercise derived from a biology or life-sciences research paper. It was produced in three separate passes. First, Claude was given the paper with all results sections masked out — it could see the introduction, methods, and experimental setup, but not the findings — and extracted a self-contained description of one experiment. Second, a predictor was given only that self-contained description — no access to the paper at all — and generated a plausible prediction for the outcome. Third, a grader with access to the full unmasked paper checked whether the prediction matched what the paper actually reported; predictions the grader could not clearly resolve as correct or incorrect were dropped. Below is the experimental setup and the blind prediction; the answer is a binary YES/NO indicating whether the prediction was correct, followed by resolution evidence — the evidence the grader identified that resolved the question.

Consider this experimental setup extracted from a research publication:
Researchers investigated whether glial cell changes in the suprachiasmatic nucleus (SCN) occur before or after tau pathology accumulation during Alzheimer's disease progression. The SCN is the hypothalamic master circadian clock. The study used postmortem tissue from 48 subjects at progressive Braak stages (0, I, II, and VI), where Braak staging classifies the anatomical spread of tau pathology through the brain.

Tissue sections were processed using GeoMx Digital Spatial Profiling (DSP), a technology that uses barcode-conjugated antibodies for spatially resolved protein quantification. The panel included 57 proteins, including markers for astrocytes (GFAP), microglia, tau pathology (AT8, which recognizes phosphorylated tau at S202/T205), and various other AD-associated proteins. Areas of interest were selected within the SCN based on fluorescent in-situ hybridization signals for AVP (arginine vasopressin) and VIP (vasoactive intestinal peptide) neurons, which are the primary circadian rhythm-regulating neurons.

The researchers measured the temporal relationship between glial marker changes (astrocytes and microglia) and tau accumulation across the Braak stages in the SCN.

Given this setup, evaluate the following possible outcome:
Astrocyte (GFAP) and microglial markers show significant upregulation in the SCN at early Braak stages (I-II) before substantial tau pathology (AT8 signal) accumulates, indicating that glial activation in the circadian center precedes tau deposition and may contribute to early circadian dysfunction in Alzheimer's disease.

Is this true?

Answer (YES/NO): NO